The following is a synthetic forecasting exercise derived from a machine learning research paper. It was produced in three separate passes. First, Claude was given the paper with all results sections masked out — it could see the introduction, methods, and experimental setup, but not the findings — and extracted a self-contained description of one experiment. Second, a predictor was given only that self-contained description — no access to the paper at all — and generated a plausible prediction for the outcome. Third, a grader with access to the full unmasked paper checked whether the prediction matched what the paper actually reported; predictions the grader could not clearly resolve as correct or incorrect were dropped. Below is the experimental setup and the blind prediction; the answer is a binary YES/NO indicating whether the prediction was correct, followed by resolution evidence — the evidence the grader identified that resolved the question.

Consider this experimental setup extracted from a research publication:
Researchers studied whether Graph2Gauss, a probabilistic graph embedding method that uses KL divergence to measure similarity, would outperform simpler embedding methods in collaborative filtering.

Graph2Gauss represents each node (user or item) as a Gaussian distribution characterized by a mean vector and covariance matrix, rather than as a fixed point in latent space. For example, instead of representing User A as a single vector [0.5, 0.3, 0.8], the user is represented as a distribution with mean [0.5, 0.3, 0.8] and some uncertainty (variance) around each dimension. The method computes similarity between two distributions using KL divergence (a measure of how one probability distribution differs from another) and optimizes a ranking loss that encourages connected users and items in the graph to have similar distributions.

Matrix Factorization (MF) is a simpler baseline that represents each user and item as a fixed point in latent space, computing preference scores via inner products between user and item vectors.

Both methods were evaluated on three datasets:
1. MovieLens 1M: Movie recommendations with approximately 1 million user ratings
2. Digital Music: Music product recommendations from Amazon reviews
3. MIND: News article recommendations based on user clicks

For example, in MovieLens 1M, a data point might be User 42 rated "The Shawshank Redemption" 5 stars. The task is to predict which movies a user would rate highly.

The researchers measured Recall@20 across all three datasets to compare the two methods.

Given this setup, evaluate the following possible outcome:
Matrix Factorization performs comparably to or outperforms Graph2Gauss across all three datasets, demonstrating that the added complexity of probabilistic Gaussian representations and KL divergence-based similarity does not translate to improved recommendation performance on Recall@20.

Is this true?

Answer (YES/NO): NO